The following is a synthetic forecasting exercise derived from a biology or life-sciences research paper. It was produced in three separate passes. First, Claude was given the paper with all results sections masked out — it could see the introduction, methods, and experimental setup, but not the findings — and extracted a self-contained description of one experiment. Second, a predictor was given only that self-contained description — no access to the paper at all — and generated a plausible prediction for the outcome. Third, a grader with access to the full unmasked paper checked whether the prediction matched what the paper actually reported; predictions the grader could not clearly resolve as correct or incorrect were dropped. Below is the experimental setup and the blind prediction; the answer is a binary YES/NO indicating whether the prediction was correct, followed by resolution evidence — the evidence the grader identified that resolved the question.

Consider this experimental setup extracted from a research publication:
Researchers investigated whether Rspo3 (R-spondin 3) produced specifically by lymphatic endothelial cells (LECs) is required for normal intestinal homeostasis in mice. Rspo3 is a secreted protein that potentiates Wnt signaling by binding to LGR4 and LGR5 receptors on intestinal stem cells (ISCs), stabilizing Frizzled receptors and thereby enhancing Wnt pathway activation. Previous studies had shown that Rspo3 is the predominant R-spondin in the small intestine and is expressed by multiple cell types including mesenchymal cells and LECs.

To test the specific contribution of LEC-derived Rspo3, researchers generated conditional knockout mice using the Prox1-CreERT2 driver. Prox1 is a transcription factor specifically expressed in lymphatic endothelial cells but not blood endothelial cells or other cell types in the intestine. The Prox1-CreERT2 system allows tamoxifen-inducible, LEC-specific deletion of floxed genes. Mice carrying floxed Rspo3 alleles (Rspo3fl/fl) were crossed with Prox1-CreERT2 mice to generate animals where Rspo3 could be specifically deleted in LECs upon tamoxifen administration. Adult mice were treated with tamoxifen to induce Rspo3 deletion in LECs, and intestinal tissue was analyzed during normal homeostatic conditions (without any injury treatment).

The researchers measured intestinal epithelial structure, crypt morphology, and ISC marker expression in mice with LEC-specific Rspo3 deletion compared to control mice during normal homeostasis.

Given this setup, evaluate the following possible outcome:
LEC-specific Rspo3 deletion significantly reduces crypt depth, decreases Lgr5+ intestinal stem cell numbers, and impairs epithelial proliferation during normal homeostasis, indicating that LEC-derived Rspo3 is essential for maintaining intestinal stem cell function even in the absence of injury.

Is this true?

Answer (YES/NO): NO